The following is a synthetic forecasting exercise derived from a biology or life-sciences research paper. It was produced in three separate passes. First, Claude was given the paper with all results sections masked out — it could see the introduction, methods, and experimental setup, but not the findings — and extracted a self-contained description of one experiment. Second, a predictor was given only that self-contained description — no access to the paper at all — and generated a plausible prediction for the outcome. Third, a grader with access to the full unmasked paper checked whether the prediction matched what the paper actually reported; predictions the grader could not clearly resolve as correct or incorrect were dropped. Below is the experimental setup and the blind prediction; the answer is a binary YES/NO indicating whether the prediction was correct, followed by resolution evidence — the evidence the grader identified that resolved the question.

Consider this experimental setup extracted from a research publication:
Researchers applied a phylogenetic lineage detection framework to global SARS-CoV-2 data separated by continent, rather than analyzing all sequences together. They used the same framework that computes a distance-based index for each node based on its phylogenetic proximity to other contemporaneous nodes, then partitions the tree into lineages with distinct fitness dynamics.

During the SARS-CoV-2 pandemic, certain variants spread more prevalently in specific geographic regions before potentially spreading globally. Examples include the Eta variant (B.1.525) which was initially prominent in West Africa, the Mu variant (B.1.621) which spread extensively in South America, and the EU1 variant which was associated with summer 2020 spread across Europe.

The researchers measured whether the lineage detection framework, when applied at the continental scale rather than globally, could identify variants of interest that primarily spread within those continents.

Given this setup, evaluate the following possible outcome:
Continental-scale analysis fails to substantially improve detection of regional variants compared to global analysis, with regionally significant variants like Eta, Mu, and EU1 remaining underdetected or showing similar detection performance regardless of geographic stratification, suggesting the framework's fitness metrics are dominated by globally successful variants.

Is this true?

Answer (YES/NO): NO